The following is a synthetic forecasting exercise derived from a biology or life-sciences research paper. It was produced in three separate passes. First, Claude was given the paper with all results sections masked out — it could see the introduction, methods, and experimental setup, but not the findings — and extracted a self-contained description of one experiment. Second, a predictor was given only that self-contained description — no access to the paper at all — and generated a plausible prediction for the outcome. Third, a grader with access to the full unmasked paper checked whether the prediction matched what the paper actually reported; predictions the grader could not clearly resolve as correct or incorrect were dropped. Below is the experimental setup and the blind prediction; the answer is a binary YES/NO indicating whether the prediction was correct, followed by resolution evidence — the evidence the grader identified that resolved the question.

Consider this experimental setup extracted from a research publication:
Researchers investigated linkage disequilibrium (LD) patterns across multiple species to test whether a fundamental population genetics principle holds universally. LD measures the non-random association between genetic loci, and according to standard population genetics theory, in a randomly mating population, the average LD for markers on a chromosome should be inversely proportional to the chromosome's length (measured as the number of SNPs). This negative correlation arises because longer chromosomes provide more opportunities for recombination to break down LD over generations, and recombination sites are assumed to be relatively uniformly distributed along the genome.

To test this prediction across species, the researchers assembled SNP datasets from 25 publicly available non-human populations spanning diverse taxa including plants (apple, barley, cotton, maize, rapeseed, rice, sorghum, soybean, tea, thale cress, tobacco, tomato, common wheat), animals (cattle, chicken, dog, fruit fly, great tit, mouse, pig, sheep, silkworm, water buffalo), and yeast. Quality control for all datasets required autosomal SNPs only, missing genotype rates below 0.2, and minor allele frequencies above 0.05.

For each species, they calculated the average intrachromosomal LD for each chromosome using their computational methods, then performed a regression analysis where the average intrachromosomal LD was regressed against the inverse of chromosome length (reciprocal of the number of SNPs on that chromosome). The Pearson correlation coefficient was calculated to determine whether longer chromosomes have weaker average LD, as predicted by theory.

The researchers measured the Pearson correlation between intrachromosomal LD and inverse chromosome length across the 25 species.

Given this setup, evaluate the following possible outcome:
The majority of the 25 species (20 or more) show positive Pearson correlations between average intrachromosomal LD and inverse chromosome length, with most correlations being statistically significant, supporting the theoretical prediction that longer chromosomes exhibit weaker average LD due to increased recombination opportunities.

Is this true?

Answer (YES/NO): NO